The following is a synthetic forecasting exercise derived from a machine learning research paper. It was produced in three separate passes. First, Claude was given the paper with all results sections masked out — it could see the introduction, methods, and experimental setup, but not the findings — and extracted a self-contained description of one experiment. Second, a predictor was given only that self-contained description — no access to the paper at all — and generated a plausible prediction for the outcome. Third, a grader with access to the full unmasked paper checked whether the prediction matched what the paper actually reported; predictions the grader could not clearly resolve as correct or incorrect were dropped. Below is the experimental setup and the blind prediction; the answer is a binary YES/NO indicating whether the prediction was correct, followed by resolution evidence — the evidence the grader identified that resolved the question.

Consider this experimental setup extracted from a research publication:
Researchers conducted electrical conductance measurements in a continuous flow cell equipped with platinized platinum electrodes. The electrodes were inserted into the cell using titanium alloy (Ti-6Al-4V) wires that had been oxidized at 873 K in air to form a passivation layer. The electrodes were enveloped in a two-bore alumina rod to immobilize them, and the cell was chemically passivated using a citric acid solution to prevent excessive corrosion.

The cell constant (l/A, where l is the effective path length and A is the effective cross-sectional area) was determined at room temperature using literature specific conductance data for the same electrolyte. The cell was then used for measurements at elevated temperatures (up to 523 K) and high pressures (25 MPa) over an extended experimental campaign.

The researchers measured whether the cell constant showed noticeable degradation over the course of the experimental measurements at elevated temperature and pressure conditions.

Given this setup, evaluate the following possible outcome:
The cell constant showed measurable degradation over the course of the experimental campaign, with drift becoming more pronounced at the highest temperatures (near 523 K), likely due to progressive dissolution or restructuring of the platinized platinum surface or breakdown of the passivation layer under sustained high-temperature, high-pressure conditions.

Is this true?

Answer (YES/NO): NO